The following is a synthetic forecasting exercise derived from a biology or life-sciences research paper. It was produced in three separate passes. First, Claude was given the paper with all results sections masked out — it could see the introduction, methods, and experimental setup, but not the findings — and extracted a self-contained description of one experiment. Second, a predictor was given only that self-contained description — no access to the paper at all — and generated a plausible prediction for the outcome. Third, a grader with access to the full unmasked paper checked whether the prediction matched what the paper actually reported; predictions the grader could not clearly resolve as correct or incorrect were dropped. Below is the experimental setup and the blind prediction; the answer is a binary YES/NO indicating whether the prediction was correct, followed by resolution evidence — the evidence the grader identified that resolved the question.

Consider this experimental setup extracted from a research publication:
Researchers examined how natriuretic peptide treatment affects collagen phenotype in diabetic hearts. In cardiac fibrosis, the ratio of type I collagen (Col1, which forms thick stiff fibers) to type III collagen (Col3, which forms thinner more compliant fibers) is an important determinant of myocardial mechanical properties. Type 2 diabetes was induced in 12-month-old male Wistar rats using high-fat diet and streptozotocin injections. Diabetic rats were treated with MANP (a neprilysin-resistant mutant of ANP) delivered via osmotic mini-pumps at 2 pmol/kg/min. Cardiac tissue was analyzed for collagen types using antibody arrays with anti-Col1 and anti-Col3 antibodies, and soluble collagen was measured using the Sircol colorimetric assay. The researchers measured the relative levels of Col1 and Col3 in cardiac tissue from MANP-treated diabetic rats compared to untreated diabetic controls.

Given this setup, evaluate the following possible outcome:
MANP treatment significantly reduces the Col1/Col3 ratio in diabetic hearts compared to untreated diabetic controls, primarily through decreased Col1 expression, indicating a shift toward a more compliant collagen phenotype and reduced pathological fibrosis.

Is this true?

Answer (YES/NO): NO